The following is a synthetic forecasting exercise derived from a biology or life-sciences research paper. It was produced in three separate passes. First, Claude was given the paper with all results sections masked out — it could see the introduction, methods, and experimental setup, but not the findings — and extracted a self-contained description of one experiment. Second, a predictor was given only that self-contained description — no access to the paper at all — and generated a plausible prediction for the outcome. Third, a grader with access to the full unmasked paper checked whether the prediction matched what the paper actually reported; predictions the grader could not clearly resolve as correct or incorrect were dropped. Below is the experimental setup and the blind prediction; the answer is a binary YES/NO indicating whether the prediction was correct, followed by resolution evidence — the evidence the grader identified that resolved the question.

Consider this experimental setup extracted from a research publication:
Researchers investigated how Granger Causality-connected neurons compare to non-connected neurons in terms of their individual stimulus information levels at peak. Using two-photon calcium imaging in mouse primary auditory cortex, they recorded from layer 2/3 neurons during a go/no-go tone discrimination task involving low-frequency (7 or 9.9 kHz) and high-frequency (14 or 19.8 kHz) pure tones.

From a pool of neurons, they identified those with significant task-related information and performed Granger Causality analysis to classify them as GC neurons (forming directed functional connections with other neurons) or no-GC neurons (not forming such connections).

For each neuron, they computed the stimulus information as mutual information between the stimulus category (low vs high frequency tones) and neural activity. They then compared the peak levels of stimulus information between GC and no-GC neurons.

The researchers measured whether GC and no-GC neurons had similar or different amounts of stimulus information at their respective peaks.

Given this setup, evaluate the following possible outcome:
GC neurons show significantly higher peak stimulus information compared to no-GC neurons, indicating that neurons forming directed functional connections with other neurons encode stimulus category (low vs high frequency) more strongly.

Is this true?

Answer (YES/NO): NO